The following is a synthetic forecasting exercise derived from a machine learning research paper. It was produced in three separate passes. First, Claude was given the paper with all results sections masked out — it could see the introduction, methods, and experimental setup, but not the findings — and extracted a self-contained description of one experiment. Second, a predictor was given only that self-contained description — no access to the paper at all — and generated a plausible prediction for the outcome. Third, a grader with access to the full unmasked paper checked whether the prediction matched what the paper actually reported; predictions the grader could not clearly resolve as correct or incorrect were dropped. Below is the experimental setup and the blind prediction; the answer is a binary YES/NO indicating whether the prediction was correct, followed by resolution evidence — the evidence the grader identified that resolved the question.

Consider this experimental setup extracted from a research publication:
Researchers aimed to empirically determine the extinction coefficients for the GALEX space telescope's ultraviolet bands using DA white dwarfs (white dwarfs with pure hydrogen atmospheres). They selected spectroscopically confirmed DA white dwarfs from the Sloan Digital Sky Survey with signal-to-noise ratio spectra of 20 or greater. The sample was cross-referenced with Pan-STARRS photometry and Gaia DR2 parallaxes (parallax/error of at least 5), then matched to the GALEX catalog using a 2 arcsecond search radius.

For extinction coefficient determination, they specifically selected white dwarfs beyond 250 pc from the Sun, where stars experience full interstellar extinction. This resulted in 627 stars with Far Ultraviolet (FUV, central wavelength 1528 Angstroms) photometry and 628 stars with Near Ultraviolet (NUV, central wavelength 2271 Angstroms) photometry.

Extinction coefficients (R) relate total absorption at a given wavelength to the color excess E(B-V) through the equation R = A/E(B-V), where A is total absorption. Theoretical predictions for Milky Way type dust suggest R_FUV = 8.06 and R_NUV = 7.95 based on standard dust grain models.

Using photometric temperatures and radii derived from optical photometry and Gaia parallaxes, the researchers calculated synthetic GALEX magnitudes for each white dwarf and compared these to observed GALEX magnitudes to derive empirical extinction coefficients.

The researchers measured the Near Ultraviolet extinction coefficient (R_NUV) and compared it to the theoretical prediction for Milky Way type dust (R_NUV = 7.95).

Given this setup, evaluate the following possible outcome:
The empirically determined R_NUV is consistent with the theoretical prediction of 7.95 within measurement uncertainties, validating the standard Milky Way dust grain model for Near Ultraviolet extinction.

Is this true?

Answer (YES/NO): NO